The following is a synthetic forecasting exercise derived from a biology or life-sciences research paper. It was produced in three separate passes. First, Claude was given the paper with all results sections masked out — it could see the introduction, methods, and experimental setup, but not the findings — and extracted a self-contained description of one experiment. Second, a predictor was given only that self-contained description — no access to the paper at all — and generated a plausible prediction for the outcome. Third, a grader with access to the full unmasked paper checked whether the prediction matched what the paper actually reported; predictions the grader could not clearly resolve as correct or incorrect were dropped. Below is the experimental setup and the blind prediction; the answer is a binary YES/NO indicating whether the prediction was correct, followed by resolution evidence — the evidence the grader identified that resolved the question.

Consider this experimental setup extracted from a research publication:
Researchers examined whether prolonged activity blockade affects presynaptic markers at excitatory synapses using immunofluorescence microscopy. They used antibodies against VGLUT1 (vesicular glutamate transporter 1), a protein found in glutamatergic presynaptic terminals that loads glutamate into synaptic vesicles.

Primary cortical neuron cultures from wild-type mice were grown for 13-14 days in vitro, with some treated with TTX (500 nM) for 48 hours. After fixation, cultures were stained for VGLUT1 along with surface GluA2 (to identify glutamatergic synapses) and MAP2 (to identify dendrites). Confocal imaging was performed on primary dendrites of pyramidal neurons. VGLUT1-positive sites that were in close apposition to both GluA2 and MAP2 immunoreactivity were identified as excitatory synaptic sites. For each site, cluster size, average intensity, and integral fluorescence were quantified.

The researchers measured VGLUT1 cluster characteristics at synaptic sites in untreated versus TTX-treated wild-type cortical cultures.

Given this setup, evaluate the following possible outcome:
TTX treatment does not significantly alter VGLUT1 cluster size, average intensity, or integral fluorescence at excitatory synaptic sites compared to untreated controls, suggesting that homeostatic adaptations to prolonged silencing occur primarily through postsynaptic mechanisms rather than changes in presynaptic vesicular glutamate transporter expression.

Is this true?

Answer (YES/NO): YES